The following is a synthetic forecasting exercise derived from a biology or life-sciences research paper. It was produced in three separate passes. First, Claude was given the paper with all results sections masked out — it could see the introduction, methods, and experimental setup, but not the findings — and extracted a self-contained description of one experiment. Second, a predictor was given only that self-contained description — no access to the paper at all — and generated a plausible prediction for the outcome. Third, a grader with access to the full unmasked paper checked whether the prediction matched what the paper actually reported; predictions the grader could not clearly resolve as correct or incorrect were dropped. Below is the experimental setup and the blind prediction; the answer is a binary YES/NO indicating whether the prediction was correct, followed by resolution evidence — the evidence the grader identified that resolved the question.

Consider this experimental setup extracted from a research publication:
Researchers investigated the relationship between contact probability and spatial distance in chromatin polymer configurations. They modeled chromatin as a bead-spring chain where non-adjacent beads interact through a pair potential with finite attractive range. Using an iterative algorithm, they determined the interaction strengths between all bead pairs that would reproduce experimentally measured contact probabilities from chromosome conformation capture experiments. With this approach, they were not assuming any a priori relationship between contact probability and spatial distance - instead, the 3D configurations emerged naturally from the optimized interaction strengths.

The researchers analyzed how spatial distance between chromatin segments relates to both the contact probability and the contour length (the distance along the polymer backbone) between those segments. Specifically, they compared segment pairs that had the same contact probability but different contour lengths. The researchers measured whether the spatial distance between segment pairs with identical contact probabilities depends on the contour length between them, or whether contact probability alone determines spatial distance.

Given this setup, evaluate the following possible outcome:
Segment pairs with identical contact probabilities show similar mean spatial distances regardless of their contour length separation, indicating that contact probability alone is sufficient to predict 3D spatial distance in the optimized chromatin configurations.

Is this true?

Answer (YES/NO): NO